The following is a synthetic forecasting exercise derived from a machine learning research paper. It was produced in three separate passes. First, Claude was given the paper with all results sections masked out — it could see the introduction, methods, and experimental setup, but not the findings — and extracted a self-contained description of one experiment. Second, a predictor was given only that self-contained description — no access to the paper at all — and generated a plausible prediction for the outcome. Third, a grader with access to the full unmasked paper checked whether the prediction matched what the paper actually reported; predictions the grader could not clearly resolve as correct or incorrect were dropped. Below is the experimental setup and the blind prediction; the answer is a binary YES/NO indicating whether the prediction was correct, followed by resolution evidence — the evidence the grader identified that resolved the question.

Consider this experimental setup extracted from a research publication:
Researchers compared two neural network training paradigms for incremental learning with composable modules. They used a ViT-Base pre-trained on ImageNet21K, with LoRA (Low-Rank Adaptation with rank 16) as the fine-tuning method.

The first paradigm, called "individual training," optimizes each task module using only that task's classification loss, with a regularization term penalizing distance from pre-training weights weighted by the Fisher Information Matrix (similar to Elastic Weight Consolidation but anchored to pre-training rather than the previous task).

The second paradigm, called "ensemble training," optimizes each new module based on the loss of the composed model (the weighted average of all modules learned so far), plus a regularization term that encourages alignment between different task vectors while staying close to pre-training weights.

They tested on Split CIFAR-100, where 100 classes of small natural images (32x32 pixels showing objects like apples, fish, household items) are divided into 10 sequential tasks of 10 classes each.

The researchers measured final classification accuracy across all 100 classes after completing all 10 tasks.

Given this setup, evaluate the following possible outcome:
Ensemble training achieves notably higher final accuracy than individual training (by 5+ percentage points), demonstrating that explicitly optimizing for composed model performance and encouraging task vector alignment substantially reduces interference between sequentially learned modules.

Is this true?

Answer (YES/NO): NO